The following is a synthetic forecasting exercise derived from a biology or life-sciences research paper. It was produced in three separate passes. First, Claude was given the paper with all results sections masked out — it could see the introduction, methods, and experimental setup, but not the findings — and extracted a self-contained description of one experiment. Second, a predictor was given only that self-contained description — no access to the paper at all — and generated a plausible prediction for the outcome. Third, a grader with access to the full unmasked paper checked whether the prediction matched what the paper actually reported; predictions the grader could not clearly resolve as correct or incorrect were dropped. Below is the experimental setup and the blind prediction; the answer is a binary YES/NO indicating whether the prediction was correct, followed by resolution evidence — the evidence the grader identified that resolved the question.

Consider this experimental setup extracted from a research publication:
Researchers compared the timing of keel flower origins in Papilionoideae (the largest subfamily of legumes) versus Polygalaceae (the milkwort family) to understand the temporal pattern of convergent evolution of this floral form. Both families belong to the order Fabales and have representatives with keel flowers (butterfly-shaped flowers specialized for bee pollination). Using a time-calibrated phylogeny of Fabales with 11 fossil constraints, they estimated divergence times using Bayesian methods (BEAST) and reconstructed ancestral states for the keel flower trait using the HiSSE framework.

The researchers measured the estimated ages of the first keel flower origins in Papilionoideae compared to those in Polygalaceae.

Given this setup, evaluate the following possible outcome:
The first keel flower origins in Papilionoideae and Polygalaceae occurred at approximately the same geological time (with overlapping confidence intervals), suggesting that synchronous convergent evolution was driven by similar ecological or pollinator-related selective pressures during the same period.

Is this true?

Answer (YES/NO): YES